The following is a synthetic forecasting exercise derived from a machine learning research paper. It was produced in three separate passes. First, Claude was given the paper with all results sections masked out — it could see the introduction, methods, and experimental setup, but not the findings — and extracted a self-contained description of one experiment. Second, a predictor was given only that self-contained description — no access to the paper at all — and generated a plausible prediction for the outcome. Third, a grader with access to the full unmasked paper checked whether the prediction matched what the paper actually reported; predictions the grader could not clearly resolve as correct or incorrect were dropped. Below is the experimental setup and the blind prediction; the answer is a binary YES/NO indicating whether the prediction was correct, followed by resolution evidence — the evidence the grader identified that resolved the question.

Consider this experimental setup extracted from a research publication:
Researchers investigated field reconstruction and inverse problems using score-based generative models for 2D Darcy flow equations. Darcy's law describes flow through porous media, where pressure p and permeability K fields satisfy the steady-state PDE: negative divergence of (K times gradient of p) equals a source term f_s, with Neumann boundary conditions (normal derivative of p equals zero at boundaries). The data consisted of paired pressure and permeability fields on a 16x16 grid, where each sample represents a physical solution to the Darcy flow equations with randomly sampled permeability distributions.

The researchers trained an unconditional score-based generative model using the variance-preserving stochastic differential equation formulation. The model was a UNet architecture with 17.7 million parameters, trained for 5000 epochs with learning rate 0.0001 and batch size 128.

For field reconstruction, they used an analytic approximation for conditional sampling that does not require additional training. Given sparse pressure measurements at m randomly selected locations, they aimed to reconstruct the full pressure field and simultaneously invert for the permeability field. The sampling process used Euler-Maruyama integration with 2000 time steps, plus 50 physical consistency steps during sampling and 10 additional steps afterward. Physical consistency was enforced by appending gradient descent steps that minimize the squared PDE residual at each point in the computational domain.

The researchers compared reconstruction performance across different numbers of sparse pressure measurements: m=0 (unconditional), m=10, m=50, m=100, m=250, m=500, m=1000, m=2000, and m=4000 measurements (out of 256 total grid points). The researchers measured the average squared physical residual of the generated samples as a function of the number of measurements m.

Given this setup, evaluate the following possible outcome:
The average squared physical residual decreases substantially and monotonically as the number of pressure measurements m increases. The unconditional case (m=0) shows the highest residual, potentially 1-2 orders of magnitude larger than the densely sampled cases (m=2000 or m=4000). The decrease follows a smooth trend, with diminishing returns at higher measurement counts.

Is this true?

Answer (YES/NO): NO